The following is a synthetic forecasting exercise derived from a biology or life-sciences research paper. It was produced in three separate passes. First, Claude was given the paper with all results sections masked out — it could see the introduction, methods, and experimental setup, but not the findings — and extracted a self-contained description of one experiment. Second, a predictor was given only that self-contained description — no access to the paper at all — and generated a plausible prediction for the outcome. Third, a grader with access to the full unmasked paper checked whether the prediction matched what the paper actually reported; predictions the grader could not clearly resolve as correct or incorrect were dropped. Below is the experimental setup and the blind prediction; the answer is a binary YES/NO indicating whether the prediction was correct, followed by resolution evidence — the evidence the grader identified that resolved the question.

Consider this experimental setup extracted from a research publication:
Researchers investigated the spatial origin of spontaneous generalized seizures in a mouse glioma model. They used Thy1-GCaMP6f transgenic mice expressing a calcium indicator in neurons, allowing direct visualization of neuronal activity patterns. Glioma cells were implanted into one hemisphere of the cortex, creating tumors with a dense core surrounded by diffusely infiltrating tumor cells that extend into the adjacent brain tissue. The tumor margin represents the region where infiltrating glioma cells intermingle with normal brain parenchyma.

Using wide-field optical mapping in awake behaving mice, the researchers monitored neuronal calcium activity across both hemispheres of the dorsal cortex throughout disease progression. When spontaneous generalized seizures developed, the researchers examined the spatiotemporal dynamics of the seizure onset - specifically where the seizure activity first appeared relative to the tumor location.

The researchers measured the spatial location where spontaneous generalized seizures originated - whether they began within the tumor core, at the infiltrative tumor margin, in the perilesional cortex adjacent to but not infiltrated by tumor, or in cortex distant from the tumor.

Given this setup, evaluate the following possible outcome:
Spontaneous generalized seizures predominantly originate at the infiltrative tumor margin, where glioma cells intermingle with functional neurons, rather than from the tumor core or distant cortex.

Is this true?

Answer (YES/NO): YES